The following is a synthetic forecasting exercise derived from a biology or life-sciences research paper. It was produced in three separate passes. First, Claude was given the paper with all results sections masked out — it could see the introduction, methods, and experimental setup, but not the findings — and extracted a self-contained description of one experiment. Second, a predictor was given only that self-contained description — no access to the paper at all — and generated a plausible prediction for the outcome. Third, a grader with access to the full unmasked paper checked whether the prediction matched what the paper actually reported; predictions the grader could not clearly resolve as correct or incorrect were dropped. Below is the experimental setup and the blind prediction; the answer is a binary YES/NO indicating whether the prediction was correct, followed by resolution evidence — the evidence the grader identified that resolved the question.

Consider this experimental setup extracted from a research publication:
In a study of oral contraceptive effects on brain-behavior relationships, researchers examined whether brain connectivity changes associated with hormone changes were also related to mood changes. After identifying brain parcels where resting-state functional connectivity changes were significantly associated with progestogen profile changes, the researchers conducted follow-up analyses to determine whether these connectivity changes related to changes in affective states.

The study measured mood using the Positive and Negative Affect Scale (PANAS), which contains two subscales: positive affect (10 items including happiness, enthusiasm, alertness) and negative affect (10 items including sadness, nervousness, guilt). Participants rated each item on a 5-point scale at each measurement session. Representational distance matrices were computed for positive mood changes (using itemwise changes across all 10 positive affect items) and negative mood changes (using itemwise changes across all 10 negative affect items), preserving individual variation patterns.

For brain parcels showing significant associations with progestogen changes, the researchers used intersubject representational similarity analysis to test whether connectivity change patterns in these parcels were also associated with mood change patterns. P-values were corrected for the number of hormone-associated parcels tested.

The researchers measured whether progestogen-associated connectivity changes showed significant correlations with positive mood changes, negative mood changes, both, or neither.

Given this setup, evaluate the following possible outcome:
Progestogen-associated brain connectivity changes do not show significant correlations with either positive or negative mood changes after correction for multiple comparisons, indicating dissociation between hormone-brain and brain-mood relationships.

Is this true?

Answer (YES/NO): NO